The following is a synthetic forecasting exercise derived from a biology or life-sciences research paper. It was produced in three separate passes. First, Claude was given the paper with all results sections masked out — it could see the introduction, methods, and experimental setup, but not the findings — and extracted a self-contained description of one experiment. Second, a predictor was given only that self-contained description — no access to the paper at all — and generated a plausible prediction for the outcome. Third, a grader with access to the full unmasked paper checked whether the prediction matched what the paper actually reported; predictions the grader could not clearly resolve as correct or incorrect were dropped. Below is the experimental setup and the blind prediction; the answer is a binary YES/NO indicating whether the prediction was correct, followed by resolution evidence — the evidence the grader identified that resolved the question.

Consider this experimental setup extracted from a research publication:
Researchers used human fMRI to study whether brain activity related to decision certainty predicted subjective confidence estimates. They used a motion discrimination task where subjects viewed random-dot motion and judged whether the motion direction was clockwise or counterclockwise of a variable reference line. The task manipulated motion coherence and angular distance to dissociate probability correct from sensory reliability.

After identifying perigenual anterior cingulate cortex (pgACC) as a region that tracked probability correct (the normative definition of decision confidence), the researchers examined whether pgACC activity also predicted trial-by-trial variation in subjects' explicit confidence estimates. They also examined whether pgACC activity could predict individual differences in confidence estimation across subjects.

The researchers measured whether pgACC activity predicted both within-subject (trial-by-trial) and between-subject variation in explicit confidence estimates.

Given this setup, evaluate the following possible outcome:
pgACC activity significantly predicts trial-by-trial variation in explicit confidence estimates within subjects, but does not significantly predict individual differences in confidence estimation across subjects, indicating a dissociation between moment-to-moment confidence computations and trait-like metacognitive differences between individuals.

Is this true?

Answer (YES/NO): NO